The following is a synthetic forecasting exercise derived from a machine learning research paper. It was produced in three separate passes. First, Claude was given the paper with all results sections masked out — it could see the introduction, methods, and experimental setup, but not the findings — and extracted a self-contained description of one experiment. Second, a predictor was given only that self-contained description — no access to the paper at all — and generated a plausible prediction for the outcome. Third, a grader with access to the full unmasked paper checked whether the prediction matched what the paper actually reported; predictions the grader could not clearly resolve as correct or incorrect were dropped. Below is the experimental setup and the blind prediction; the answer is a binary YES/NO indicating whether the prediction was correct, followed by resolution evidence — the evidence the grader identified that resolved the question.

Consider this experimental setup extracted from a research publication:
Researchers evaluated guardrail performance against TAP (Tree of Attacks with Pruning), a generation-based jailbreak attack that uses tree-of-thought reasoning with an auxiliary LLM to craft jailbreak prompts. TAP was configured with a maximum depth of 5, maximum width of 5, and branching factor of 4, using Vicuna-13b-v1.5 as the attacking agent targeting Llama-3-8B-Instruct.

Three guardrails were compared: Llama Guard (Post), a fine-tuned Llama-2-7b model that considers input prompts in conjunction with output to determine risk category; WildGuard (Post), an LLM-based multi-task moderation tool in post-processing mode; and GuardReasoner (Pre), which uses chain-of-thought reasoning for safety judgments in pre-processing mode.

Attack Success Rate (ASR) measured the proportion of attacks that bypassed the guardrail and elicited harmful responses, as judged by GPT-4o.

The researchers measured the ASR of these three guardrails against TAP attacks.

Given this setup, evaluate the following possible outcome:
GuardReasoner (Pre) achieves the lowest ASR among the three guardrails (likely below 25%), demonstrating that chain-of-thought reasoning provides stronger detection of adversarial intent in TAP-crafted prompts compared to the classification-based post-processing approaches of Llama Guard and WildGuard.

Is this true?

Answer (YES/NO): YES